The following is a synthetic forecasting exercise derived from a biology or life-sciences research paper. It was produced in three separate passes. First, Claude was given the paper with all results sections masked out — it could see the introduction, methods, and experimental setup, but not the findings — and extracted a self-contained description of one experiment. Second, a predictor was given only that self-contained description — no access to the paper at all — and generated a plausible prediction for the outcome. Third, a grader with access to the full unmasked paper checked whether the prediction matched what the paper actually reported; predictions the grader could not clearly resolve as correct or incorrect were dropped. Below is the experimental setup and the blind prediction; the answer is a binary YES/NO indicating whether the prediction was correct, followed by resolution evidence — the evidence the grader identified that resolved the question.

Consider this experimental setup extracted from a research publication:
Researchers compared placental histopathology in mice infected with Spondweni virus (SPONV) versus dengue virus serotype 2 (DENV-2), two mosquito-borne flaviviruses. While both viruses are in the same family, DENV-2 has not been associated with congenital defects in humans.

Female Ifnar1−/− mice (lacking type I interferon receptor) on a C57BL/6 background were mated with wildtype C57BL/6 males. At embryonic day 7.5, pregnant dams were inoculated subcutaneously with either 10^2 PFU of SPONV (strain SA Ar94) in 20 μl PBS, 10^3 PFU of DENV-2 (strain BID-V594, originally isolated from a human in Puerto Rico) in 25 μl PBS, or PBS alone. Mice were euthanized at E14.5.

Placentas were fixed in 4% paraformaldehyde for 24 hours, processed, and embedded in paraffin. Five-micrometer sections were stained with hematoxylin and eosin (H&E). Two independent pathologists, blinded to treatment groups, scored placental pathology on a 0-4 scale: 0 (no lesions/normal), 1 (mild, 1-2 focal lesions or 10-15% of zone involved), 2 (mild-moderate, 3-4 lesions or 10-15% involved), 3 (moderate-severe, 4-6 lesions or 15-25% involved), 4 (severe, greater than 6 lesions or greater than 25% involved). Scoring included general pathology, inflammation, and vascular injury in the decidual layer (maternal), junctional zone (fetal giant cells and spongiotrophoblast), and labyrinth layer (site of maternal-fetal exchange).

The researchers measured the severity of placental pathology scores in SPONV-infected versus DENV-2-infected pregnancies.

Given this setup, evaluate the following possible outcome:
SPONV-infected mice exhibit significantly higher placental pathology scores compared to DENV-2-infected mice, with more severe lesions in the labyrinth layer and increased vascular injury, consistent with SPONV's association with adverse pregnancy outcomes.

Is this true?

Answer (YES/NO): YES